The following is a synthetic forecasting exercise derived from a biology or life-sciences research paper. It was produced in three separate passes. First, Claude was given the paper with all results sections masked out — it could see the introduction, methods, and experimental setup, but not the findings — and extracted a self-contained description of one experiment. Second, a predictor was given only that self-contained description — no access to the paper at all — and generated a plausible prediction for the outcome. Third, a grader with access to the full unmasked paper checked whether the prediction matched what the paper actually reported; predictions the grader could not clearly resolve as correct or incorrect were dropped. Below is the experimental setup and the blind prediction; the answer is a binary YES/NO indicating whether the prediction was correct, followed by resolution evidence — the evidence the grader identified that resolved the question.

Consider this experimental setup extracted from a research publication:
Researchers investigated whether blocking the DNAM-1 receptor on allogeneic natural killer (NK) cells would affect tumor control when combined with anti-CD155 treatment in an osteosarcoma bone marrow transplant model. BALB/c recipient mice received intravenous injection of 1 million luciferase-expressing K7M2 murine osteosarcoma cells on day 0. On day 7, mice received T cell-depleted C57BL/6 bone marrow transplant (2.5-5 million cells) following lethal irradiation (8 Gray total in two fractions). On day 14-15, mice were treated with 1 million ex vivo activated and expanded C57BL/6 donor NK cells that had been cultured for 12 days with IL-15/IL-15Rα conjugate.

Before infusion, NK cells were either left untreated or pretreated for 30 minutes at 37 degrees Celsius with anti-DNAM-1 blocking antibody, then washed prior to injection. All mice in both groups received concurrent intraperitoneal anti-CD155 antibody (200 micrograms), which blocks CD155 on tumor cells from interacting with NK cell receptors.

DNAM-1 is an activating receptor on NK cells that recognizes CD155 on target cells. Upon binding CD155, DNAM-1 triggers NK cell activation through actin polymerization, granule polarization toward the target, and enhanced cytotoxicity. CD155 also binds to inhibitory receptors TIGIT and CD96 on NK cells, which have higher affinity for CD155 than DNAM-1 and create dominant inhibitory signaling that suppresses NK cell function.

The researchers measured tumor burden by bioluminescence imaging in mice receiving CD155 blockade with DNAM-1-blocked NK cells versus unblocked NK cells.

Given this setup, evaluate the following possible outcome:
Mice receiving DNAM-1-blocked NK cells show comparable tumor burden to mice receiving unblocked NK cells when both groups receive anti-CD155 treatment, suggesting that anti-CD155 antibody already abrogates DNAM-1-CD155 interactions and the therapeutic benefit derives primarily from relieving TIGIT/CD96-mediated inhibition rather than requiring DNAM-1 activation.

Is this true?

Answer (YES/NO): NO